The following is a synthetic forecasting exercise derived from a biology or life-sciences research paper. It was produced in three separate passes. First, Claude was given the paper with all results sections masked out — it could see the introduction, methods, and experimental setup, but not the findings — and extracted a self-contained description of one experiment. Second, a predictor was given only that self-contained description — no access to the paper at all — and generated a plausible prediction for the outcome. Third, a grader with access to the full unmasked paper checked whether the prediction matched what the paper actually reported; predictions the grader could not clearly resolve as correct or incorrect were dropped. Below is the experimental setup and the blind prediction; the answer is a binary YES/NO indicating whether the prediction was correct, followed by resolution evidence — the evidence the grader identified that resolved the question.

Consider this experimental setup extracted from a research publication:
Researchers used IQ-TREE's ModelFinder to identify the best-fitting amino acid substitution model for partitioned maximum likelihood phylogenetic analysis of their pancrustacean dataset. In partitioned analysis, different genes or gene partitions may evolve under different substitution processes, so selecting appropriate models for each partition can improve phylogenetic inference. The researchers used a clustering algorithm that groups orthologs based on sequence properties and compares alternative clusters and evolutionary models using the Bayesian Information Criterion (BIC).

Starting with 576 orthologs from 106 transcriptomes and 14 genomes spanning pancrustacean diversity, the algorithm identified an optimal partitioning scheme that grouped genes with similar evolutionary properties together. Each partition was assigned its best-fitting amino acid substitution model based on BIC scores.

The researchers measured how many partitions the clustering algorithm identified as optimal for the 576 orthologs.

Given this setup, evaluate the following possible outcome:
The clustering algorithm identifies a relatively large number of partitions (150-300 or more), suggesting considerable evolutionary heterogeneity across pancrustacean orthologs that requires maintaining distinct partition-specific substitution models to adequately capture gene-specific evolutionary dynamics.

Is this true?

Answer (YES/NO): NO